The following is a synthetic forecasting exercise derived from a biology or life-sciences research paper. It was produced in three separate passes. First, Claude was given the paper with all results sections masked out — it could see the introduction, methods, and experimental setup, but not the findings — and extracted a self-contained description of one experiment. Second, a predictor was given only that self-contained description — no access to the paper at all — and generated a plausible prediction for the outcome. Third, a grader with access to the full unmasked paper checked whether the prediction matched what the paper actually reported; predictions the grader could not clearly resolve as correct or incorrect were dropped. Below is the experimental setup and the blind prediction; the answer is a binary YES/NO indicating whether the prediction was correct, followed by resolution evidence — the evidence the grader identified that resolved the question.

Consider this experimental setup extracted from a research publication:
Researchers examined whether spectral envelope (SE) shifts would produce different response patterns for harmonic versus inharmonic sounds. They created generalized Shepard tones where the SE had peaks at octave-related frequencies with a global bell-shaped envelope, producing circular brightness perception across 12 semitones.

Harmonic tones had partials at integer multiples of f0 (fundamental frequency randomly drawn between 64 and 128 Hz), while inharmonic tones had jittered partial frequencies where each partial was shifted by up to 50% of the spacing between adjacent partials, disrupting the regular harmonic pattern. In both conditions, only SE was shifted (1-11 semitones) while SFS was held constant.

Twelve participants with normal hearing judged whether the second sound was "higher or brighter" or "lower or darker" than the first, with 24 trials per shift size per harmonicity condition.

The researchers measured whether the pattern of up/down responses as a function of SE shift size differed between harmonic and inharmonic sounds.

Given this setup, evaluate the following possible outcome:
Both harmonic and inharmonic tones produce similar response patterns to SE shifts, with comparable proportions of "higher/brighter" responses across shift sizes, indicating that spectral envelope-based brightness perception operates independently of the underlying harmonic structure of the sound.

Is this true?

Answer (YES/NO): NO